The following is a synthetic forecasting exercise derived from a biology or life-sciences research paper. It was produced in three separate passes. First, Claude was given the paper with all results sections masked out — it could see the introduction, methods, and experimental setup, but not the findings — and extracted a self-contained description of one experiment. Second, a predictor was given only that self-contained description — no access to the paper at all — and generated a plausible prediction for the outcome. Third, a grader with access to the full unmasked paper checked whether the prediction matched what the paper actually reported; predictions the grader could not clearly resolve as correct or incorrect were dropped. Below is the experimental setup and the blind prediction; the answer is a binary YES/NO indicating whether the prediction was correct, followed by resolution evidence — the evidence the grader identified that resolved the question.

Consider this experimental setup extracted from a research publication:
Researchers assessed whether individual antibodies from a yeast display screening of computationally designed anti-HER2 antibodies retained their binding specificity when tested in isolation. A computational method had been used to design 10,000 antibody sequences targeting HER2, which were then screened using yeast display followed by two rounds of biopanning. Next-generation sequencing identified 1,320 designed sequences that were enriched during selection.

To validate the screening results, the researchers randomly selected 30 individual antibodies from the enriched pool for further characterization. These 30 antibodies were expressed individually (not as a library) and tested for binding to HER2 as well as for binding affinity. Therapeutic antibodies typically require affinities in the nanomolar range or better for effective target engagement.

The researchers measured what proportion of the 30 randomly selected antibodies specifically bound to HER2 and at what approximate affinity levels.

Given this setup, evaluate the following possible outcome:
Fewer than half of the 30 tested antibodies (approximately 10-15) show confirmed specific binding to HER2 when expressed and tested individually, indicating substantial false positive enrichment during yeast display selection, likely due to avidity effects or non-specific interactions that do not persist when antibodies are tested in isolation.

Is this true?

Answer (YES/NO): NO